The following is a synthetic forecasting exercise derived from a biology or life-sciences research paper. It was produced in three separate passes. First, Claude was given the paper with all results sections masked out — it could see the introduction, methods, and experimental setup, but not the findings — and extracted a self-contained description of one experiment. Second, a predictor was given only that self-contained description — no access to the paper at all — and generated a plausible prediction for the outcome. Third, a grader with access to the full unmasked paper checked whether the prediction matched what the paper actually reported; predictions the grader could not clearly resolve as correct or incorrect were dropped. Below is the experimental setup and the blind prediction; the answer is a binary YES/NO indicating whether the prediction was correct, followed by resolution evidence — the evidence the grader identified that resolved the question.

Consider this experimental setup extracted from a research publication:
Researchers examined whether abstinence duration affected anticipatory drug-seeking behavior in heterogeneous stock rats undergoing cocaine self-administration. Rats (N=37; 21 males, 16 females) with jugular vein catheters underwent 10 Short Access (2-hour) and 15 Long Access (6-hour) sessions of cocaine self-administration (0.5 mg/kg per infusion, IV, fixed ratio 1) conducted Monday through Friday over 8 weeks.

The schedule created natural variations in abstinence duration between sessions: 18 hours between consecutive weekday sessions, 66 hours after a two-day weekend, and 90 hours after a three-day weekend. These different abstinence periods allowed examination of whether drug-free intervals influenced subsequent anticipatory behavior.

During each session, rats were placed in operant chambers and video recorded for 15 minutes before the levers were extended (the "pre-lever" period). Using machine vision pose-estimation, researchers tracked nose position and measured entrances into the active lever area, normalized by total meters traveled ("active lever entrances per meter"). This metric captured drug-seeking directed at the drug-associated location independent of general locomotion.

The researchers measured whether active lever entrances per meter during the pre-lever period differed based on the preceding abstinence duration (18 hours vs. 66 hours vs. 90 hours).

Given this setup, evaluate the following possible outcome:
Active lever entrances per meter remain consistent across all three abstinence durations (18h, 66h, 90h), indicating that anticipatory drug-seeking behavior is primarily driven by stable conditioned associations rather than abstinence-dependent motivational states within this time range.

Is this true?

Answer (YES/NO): NO